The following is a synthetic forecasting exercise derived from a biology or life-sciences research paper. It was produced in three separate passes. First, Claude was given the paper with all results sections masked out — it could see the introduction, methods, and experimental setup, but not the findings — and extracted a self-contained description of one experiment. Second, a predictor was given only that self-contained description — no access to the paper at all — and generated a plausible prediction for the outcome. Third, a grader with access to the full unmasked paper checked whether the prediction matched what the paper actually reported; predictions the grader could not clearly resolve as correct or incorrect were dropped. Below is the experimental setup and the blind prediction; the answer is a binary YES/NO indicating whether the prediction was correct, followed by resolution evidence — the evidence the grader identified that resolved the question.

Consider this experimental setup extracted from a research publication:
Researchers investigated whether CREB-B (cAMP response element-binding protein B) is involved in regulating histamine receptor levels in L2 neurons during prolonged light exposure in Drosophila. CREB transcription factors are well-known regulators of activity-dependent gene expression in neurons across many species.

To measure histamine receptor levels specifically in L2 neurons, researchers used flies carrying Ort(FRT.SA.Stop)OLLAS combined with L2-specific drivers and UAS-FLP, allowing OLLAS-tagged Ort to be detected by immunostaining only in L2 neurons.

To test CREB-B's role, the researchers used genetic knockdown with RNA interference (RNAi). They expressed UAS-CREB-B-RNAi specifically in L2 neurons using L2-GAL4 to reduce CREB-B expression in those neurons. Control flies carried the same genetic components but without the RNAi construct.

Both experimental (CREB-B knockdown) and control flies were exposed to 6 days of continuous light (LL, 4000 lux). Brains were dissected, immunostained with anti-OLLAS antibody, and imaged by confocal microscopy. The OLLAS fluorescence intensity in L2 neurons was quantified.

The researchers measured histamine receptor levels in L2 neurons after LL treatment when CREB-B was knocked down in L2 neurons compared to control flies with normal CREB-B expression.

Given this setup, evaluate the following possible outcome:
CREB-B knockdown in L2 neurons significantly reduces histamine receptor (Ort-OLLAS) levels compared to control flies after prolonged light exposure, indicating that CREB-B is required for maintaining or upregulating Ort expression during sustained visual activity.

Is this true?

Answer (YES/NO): YES